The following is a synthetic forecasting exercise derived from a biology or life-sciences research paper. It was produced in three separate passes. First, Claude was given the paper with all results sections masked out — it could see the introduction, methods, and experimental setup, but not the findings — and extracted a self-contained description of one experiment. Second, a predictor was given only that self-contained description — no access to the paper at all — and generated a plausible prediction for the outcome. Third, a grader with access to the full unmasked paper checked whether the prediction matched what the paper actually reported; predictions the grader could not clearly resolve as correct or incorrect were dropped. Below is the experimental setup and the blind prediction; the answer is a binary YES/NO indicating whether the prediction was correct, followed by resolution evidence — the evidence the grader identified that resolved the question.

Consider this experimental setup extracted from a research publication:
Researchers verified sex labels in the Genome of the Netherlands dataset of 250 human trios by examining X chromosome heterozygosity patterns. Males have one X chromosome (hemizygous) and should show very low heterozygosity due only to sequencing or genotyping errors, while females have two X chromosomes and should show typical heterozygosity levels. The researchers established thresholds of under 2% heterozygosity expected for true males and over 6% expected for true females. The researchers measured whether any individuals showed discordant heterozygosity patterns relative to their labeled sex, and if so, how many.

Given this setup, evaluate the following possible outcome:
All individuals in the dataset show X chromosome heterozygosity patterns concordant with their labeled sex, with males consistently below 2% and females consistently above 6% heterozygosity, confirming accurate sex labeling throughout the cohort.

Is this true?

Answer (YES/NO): NO